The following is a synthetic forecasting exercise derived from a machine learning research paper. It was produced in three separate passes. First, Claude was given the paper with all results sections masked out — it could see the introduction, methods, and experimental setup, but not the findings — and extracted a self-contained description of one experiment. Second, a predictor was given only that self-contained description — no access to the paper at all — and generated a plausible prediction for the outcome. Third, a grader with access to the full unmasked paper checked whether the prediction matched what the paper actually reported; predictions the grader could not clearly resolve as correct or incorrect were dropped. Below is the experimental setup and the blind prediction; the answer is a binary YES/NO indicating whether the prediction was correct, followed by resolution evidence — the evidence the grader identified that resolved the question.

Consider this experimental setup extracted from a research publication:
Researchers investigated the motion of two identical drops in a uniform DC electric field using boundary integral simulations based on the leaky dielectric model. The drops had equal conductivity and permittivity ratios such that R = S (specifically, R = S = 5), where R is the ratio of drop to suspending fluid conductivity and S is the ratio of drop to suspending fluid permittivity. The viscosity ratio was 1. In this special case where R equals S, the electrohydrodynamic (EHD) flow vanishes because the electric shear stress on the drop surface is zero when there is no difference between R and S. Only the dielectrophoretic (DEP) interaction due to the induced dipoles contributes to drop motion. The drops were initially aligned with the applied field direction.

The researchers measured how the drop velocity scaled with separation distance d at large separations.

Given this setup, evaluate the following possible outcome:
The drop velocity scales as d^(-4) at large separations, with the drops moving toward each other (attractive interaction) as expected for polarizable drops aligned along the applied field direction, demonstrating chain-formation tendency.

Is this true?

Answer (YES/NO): NO